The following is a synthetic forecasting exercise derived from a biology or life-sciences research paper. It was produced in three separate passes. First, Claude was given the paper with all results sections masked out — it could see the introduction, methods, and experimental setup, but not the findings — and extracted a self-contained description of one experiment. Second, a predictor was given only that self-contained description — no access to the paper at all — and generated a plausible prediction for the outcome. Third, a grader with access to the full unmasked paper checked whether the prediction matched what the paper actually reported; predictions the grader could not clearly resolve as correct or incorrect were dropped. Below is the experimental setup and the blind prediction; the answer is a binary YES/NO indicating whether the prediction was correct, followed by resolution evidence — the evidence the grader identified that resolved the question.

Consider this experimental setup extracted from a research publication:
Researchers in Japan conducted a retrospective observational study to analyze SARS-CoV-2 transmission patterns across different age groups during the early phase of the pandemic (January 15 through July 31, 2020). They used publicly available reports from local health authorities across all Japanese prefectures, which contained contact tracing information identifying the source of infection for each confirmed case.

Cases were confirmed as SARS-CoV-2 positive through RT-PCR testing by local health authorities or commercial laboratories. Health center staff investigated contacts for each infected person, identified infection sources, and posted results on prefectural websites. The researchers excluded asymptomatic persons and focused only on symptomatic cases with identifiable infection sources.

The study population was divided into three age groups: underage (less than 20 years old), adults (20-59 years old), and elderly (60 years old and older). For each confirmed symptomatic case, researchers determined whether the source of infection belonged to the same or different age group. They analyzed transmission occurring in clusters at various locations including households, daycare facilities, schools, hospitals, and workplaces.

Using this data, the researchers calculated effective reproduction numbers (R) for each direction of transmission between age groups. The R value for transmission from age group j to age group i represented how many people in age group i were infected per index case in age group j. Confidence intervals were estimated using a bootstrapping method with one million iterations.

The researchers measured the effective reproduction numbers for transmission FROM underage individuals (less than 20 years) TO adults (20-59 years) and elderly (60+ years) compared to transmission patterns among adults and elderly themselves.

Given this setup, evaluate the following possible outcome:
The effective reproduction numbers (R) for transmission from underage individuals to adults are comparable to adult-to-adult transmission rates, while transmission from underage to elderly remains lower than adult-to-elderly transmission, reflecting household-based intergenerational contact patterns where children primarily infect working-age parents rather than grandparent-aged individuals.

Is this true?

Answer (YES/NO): NO